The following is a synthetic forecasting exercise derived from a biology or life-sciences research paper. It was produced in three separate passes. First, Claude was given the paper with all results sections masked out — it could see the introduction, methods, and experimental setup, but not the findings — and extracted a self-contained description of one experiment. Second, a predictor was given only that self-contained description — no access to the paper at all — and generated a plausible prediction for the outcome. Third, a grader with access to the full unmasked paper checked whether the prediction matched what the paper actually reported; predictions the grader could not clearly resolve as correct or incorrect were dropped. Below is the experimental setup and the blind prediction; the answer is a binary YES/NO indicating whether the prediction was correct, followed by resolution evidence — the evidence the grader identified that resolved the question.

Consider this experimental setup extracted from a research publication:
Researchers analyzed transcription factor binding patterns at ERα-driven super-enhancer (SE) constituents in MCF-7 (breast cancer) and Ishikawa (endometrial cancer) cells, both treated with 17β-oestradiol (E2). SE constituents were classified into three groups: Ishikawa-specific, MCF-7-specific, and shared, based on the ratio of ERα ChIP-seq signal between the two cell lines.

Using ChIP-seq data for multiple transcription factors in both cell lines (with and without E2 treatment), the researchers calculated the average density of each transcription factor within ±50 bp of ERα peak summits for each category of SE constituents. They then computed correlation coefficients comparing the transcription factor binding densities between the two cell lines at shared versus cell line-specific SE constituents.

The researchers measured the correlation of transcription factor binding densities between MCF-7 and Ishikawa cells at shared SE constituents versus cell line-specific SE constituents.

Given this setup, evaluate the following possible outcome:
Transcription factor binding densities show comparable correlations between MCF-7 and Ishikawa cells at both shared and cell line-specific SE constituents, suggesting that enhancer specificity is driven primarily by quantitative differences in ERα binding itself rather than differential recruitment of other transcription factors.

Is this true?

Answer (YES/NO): NO